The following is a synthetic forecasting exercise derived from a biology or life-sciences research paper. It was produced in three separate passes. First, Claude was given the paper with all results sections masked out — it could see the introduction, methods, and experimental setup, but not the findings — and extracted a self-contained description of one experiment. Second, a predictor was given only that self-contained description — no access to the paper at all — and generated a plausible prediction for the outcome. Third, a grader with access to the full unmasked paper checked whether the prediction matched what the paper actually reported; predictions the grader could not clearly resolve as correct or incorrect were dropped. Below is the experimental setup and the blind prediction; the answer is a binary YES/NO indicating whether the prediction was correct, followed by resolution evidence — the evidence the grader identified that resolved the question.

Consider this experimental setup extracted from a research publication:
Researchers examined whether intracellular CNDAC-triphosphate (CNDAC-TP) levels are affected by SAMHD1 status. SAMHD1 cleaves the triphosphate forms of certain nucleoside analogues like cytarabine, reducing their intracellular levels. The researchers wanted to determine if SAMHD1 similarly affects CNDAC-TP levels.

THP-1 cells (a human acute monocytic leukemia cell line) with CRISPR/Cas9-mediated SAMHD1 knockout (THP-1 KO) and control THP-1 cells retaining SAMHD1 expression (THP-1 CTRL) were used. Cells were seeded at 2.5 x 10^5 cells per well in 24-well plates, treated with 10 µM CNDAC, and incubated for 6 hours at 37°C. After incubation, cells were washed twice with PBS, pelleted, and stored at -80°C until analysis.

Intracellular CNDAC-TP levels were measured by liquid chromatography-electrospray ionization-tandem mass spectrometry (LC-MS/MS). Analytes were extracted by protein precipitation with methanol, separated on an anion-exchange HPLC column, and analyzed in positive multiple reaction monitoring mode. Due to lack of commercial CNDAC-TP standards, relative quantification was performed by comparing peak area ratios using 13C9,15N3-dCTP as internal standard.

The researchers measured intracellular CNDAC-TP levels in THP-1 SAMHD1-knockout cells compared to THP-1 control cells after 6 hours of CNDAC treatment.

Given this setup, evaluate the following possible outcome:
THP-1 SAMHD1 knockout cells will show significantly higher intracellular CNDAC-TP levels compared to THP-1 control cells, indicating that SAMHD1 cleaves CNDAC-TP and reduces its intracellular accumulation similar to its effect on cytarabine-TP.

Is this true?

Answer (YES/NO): YES